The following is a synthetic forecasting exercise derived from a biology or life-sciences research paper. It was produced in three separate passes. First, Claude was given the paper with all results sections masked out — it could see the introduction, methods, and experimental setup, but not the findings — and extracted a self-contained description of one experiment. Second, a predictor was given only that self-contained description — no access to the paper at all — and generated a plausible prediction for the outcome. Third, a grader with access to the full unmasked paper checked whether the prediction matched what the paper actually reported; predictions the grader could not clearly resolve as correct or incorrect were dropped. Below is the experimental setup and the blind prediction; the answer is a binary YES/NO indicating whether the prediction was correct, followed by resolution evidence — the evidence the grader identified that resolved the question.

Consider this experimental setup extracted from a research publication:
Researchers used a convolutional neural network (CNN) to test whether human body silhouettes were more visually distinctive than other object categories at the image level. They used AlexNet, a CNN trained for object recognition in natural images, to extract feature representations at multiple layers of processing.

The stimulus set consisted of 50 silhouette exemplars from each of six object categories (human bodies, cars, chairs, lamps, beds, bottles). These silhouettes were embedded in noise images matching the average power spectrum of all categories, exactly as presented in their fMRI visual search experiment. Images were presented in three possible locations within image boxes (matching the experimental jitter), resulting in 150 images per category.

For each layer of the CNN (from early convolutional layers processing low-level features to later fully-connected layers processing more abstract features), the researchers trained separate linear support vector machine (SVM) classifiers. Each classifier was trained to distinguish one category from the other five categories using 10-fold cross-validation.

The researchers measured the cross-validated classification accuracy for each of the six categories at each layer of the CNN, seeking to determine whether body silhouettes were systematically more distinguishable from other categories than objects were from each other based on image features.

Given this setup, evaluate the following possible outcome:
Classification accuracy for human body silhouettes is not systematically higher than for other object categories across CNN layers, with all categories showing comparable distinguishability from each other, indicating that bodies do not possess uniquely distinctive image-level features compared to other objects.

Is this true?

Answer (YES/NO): NO